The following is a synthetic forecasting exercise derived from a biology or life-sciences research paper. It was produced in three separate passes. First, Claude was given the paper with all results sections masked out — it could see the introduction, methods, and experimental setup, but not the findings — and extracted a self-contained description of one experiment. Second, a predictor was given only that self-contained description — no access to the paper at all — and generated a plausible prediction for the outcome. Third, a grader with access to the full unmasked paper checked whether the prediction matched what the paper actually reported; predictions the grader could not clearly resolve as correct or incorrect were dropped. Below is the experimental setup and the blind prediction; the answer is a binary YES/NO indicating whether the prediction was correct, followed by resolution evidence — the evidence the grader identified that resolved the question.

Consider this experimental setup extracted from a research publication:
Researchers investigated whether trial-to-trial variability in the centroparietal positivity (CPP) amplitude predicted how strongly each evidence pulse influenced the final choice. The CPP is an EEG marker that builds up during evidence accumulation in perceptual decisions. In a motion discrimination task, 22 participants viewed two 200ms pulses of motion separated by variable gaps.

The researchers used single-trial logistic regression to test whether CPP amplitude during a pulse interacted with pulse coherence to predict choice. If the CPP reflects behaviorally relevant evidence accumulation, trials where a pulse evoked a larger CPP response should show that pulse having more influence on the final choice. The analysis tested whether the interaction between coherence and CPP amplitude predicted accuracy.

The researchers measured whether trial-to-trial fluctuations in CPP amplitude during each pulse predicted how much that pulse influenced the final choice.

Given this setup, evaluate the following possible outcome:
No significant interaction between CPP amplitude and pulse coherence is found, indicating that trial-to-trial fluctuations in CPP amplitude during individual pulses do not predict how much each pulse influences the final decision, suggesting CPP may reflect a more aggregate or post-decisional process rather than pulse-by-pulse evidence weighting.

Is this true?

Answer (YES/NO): NO